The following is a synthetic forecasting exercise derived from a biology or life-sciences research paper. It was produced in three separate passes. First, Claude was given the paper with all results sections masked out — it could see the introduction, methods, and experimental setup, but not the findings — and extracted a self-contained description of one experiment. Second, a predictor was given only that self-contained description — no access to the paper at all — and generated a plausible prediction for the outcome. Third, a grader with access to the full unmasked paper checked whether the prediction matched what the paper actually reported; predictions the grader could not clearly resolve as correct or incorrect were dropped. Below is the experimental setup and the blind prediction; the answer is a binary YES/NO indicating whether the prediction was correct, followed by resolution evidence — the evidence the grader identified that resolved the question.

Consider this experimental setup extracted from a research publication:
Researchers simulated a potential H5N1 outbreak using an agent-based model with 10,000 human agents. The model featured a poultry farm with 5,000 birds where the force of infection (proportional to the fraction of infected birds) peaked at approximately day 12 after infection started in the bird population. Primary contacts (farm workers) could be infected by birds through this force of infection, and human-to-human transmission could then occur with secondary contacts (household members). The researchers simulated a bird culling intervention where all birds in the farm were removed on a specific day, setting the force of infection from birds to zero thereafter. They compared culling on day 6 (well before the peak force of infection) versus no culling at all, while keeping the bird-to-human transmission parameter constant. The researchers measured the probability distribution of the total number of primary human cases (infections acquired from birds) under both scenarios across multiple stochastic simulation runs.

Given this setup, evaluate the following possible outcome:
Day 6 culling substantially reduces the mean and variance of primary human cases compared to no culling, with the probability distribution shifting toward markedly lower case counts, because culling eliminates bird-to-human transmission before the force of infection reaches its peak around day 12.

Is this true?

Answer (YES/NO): YES